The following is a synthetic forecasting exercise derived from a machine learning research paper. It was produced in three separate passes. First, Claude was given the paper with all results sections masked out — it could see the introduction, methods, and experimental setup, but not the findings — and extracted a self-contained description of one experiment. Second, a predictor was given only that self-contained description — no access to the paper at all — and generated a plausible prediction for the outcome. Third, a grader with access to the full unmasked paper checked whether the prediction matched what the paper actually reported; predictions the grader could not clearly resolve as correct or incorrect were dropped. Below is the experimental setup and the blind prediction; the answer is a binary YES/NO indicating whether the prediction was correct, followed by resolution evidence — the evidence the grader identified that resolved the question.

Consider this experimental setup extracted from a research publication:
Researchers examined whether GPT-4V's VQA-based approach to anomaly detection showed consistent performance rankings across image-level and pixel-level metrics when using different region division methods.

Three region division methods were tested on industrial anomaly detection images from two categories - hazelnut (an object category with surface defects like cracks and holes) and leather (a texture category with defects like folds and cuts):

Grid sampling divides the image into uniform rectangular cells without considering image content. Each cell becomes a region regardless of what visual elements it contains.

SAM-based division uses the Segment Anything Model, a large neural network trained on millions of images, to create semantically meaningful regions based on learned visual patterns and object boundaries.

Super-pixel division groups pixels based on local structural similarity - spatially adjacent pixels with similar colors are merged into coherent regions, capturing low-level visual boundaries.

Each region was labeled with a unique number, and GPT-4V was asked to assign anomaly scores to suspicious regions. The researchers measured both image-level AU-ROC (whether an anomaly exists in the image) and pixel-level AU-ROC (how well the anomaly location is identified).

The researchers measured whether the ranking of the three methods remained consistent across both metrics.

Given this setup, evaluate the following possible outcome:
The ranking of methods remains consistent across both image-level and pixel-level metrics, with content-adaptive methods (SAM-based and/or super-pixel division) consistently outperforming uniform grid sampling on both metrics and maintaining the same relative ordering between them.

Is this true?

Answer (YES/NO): YES